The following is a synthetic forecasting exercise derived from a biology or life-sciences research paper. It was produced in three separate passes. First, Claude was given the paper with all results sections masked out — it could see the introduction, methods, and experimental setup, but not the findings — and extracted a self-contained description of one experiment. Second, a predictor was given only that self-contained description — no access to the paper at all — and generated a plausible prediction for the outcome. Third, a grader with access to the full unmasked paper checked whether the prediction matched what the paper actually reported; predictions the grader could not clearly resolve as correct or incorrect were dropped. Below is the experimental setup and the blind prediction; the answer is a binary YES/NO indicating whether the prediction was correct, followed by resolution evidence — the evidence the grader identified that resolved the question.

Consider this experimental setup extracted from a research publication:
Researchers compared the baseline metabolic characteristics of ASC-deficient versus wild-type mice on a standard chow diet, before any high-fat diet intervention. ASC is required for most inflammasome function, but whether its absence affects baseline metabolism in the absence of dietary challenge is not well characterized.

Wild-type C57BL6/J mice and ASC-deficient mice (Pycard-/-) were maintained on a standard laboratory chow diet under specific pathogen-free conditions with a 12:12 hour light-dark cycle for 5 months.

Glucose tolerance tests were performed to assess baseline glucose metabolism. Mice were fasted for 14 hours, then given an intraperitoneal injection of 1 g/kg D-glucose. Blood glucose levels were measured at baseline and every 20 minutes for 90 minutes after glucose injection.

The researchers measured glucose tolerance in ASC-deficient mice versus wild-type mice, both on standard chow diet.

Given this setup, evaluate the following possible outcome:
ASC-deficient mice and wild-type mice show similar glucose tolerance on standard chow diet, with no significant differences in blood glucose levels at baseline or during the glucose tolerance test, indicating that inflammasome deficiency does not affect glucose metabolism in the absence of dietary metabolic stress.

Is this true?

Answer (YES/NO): NO